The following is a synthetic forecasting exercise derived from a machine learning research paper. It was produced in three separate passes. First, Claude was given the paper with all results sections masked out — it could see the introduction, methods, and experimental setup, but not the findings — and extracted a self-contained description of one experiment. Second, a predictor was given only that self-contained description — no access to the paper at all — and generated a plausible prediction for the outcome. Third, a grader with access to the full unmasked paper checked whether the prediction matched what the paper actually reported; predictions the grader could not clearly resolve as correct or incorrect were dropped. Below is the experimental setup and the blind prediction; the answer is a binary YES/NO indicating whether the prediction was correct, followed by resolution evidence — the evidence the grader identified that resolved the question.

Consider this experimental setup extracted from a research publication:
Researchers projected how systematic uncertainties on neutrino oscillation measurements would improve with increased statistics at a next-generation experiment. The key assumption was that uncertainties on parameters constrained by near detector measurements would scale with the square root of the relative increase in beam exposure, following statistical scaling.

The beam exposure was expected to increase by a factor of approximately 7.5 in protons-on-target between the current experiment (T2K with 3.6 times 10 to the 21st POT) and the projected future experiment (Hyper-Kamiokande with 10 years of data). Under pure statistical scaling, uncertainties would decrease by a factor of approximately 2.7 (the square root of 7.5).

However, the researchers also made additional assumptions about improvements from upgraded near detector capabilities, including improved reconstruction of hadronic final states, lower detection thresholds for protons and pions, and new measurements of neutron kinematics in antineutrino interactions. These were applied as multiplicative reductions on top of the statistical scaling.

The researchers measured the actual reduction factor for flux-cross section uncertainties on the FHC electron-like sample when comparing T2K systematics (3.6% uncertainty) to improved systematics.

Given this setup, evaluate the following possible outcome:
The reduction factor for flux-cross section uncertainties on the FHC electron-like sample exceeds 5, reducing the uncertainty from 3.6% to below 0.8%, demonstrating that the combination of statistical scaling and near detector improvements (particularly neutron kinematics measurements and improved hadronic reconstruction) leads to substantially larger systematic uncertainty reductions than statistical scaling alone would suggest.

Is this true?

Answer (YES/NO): NO